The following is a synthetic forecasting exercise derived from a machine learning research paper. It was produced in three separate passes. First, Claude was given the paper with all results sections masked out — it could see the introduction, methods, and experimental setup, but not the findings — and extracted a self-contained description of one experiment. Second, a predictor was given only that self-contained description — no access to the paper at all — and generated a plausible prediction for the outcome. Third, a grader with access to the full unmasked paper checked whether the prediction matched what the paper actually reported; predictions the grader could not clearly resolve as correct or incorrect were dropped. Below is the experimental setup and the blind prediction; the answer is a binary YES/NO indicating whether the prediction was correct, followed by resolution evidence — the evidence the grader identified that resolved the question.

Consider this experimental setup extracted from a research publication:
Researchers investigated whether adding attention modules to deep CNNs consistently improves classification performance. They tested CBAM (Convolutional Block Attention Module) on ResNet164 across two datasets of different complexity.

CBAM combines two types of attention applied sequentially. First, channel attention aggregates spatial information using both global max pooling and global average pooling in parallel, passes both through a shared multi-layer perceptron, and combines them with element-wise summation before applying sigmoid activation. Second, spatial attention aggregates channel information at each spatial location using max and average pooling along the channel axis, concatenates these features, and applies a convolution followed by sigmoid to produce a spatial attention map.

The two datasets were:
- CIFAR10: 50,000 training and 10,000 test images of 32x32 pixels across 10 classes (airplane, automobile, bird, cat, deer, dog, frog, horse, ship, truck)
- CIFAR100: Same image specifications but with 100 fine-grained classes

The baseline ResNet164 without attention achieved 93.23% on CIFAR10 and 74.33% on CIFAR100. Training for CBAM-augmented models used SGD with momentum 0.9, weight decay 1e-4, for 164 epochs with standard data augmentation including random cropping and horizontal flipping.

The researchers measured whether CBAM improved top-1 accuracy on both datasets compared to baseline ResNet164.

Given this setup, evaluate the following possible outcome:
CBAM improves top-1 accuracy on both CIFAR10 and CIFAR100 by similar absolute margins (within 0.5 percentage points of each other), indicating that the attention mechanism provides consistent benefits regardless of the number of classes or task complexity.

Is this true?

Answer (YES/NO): NO